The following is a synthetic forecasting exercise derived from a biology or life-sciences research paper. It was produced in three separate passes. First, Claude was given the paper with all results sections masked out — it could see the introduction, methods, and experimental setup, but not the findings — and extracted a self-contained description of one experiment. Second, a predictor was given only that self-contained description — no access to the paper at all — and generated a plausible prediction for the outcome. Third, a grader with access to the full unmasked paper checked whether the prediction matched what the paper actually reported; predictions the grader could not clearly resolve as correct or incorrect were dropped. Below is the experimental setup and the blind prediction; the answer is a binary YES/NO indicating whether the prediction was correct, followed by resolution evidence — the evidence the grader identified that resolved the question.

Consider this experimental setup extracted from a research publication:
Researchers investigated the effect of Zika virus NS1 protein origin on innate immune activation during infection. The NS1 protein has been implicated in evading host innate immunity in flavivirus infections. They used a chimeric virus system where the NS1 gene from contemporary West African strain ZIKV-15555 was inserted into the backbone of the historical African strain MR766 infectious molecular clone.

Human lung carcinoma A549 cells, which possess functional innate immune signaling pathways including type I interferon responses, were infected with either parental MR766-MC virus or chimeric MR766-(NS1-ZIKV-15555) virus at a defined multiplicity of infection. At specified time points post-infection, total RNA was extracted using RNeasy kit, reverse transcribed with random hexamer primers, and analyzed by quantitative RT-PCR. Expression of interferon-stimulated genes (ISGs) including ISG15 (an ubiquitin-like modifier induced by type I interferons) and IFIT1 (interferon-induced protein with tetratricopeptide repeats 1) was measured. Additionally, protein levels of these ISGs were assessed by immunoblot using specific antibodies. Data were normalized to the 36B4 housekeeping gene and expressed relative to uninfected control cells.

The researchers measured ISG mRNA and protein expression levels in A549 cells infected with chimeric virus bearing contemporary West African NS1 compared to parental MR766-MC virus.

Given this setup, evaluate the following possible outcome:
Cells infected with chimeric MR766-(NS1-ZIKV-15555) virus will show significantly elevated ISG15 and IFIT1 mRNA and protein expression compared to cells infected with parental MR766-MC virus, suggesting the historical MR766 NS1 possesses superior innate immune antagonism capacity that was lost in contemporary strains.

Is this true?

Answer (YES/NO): NO